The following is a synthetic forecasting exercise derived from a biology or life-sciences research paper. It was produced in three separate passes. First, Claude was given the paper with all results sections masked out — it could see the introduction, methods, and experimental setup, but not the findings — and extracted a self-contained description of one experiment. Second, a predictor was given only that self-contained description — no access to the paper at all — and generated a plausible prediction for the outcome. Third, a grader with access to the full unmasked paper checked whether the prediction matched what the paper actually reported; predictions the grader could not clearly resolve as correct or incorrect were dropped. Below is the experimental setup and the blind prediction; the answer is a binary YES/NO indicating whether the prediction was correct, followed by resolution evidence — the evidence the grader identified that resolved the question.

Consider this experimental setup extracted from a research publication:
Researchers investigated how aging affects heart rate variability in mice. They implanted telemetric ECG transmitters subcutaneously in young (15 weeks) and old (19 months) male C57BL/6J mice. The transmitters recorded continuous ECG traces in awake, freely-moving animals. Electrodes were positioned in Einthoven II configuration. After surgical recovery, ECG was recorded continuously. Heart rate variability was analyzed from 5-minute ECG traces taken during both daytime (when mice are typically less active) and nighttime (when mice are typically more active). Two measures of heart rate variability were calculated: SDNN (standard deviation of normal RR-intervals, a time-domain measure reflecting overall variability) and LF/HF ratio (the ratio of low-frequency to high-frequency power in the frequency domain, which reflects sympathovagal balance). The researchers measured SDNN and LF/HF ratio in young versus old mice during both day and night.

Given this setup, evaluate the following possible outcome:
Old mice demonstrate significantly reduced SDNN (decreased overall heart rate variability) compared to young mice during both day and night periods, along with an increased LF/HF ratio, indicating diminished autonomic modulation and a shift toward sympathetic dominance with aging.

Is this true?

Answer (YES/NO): NO